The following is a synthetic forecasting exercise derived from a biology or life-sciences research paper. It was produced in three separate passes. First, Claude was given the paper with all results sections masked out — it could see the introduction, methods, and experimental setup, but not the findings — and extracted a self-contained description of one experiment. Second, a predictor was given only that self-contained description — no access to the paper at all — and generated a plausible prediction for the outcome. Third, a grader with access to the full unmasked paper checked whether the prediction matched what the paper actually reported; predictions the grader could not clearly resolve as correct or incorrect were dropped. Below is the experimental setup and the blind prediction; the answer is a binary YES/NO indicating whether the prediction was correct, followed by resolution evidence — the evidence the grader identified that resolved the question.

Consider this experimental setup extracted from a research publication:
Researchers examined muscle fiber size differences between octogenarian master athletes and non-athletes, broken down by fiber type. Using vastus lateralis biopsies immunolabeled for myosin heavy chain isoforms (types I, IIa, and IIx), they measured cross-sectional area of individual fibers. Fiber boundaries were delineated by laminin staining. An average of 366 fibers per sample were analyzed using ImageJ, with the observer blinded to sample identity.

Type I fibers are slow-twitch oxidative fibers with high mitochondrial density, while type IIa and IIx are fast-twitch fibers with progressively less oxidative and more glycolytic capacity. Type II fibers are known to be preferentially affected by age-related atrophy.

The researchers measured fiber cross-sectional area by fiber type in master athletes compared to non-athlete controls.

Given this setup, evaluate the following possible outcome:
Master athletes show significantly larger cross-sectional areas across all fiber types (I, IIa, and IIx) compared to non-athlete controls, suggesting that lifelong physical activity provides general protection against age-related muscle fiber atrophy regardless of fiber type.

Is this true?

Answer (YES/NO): NO